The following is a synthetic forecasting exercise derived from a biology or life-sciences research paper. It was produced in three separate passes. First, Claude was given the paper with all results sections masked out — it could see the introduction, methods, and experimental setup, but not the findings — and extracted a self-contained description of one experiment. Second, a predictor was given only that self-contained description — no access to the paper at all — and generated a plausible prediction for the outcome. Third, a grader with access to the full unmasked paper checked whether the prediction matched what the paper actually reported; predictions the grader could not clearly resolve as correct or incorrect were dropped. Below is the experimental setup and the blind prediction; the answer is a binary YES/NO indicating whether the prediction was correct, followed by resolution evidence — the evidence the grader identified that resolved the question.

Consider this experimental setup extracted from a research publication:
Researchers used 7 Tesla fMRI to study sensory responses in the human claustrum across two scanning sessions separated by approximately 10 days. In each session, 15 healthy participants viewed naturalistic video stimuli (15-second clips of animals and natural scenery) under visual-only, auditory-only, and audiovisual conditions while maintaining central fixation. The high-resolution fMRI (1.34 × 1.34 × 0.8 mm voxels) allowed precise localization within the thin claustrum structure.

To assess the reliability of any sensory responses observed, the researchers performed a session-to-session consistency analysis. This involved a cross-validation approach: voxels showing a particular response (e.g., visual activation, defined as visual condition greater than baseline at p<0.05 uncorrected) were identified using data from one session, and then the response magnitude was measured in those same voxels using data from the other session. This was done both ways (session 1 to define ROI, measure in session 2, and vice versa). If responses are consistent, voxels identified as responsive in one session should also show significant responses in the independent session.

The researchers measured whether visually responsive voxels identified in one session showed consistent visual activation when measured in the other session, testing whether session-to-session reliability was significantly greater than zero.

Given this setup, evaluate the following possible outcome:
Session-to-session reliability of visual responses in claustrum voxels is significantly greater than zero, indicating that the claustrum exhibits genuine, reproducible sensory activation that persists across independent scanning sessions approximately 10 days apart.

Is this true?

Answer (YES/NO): YES